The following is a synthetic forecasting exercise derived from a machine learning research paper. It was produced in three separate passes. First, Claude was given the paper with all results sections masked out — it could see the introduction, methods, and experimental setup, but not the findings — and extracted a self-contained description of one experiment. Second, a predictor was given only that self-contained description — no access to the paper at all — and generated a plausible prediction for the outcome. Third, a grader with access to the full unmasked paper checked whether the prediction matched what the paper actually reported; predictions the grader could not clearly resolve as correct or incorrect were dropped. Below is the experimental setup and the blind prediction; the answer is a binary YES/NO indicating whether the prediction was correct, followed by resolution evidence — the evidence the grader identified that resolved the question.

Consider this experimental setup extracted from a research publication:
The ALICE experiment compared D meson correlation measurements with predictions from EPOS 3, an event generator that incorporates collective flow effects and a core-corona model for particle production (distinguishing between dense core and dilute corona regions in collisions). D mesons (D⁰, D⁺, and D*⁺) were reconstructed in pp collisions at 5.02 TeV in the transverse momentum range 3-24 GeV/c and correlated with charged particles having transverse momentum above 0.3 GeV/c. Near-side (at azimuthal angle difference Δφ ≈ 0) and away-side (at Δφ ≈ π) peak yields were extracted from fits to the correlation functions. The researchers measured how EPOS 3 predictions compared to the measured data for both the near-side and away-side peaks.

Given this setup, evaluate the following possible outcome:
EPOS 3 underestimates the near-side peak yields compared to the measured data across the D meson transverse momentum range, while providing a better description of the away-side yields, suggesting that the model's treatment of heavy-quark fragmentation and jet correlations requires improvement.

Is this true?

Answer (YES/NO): NO